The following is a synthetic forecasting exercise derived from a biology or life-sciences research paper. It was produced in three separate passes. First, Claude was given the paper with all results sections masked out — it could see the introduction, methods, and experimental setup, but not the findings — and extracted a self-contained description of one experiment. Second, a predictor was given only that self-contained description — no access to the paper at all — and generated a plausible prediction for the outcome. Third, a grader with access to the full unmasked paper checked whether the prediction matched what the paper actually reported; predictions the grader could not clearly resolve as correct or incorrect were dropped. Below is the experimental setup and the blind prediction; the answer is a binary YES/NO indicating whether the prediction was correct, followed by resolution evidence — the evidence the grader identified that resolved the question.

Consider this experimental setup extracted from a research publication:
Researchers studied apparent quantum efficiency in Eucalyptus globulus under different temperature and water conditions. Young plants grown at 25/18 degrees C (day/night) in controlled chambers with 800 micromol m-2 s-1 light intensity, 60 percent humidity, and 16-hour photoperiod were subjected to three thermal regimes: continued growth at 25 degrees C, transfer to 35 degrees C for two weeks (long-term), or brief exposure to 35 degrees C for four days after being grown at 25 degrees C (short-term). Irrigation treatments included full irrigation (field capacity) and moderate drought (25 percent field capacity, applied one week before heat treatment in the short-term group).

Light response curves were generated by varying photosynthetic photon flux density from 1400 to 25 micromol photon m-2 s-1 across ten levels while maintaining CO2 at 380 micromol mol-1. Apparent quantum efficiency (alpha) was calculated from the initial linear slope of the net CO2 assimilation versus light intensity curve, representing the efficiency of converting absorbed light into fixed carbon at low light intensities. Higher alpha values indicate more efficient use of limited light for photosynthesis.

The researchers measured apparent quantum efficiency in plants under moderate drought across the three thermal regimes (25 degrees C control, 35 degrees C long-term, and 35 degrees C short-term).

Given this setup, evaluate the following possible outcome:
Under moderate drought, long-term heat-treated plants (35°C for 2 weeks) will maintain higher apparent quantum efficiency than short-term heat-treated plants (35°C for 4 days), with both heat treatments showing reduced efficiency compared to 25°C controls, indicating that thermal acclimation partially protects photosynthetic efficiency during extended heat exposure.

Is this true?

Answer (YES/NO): NO